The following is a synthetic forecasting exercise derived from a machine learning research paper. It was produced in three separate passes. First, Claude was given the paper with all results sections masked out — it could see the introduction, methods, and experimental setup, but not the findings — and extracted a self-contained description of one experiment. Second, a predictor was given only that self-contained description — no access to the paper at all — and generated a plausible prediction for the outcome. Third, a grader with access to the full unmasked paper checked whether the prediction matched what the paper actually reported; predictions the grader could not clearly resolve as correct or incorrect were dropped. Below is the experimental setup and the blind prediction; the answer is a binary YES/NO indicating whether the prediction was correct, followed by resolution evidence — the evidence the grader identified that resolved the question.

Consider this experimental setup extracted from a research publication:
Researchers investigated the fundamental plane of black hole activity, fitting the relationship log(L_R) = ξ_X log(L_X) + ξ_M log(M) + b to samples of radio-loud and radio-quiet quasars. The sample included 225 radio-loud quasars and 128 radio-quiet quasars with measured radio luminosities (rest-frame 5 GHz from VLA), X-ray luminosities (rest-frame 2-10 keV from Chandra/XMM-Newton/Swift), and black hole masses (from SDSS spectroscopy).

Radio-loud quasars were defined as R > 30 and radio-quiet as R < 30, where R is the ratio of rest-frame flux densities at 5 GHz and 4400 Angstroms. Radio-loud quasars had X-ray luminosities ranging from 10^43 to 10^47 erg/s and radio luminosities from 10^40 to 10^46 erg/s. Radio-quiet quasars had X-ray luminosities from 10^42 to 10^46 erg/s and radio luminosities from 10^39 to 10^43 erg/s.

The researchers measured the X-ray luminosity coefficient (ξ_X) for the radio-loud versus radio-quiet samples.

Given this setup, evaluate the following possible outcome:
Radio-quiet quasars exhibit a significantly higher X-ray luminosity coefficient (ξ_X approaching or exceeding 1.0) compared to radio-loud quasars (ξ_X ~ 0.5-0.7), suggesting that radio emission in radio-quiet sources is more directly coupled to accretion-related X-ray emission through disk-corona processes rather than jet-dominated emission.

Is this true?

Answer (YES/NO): NO